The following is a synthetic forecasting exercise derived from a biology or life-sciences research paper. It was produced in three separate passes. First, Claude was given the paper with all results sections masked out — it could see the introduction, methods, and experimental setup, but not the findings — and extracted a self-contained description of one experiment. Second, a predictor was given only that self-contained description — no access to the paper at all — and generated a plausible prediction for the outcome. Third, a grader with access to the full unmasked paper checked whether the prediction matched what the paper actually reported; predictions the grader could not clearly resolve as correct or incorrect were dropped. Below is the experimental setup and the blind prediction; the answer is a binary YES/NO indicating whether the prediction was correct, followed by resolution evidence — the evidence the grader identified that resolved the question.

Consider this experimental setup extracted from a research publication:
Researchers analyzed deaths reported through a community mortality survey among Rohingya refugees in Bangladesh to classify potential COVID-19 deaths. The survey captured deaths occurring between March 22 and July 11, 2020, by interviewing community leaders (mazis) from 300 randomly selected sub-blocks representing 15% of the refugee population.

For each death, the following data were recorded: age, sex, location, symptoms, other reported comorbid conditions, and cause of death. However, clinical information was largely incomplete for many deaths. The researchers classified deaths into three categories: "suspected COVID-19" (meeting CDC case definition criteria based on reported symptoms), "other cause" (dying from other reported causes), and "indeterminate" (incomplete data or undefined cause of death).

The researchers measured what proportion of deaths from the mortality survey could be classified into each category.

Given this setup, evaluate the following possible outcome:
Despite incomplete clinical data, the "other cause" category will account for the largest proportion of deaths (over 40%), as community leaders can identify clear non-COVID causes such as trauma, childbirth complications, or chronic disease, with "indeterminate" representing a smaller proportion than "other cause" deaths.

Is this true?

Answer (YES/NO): NO